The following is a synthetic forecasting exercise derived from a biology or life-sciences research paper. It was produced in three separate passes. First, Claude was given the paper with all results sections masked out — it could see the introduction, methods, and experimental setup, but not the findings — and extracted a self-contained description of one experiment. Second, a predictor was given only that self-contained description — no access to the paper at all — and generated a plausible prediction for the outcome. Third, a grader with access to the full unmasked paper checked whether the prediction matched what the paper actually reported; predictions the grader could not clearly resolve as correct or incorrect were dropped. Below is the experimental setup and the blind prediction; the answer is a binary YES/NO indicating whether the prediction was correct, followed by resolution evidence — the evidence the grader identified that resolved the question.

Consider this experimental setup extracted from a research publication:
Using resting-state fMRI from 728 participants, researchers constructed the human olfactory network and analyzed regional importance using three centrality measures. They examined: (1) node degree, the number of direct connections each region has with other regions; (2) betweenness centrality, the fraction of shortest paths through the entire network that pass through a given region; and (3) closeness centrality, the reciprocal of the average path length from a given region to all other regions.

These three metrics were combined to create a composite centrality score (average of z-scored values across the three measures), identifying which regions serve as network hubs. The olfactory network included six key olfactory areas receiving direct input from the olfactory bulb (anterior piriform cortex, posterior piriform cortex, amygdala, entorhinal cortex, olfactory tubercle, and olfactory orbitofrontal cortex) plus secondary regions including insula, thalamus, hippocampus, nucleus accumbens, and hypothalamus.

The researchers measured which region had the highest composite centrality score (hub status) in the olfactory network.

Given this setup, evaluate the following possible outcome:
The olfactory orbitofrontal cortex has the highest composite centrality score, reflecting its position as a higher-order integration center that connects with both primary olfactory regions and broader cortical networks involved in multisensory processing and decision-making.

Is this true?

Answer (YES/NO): NO